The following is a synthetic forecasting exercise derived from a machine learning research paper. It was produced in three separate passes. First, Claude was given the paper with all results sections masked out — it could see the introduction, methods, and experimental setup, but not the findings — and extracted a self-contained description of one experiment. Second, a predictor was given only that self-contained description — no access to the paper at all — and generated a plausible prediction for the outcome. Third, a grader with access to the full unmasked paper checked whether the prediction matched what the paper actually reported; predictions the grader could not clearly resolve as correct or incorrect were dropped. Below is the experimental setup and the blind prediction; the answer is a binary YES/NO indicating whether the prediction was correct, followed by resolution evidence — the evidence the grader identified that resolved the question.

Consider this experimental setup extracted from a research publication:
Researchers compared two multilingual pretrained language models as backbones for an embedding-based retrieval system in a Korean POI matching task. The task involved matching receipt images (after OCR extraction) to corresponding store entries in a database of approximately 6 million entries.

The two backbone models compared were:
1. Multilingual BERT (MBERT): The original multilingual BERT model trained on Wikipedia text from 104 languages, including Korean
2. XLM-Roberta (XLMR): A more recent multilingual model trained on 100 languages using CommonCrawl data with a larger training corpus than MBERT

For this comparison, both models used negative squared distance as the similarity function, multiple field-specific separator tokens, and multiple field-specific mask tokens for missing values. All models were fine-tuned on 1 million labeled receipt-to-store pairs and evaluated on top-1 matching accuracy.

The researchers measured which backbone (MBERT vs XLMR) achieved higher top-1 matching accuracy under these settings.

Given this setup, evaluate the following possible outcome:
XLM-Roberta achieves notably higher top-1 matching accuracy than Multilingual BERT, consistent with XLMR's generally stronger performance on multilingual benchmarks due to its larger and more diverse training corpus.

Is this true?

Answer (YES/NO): NO